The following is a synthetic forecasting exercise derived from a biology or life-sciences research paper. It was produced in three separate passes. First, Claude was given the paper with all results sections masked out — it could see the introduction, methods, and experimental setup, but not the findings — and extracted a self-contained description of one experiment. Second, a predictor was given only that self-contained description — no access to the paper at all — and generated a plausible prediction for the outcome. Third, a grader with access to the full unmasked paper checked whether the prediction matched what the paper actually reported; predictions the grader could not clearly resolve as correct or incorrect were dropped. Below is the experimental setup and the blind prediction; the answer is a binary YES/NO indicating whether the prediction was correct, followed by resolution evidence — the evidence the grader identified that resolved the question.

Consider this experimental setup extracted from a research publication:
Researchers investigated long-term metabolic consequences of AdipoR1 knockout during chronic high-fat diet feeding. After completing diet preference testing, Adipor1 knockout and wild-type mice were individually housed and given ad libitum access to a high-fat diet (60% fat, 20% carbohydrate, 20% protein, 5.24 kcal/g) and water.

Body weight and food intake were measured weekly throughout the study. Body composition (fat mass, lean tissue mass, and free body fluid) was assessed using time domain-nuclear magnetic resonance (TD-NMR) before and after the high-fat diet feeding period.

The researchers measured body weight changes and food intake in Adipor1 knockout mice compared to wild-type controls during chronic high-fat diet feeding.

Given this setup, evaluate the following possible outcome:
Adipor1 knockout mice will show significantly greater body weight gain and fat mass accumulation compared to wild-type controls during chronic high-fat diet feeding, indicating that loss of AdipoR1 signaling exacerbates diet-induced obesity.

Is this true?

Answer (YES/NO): NO